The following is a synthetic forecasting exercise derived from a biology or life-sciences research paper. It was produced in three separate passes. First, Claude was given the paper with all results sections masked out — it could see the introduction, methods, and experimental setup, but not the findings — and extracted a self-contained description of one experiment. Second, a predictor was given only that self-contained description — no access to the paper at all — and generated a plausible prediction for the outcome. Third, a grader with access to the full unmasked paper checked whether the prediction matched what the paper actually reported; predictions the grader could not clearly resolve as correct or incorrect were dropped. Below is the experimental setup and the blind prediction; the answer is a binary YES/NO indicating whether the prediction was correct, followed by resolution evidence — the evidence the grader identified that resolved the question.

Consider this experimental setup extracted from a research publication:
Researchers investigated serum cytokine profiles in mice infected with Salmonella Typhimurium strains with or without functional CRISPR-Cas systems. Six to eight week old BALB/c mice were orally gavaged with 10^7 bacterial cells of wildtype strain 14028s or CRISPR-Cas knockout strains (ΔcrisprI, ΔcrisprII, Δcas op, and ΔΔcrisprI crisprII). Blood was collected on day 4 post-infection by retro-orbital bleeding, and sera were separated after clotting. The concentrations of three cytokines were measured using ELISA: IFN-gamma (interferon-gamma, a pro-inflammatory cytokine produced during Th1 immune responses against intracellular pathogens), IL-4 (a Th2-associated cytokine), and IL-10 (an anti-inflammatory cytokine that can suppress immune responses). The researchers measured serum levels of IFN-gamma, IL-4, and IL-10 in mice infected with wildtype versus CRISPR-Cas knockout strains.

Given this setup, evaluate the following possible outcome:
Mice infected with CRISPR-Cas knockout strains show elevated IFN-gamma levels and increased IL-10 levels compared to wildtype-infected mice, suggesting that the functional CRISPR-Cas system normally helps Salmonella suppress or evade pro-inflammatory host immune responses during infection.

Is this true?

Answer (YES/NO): NO